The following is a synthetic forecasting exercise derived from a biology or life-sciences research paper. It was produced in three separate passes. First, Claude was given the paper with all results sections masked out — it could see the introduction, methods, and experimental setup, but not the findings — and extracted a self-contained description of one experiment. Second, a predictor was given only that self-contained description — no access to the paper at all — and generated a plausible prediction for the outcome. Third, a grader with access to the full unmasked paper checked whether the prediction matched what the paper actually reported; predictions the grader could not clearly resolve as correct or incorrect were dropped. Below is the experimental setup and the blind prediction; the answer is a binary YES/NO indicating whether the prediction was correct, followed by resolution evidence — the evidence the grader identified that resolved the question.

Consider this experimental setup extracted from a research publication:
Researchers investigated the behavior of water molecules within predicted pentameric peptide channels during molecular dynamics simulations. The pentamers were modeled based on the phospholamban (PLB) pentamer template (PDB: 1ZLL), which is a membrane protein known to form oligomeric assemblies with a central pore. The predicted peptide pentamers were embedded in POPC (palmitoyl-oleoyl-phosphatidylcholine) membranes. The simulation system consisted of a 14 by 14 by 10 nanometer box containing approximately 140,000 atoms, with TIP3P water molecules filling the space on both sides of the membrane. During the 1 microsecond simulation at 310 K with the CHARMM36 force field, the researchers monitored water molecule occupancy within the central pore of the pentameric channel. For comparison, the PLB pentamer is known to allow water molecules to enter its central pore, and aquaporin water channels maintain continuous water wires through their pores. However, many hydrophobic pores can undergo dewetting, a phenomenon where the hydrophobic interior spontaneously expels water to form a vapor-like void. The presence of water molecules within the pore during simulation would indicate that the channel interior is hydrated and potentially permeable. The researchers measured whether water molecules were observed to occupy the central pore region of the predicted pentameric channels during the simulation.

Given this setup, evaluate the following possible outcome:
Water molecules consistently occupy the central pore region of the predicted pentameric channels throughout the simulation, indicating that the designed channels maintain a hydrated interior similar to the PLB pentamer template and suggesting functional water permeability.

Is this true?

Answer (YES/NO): NO